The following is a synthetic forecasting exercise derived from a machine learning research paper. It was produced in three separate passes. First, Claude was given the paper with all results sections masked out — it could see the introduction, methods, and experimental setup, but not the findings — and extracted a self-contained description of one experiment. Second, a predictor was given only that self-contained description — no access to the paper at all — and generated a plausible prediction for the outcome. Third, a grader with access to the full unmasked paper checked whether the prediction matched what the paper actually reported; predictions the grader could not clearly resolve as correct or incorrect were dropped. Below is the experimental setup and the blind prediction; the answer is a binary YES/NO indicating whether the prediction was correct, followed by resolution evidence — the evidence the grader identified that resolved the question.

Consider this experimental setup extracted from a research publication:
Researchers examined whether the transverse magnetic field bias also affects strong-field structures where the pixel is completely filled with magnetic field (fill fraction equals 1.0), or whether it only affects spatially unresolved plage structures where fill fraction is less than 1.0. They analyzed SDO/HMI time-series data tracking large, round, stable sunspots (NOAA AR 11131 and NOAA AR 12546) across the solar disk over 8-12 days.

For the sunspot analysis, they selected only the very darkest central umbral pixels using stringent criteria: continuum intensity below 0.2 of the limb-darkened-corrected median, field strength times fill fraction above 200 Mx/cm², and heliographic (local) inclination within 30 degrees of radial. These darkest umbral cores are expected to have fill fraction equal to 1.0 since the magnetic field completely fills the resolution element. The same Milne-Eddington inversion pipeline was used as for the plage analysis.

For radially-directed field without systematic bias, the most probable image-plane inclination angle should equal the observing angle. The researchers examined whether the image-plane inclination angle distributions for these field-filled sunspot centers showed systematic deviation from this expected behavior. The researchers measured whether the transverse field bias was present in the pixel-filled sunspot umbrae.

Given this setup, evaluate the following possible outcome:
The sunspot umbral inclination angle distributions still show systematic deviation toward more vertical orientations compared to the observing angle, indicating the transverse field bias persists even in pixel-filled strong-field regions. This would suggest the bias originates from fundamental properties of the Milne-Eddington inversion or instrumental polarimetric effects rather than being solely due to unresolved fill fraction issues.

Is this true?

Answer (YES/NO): NO